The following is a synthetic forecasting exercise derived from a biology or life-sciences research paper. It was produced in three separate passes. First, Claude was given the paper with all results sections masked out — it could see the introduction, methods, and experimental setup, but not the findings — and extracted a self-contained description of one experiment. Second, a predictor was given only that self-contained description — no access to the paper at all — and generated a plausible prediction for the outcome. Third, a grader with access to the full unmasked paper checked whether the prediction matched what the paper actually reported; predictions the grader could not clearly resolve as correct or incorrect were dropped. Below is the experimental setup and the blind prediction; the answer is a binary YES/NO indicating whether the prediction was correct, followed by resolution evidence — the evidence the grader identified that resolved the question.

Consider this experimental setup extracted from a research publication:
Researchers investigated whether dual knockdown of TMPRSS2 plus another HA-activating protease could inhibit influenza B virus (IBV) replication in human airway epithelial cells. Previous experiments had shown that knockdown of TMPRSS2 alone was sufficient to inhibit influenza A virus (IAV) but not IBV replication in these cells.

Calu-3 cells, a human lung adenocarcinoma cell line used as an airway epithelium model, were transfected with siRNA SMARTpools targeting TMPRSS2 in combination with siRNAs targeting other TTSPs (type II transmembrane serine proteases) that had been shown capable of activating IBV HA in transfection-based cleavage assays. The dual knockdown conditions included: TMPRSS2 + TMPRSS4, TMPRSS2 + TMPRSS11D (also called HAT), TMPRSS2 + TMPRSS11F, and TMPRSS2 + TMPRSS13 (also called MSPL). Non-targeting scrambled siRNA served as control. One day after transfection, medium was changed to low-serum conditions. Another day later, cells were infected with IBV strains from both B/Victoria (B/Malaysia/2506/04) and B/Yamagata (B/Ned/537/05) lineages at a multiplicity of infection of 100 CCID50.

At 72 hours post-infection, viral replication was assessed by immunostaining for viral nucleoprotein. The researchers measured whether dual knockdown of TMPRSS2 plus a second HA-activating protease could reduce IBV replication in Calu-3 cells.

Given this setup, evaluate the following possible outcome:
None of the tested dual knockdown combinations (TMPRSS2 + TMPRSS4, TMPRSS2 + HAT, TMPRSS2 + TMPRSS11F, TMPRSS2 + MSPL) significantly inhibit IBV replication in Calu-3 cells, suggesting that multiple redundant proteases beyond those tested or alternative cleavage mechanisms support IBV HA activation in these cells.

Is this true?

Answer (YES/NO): YES